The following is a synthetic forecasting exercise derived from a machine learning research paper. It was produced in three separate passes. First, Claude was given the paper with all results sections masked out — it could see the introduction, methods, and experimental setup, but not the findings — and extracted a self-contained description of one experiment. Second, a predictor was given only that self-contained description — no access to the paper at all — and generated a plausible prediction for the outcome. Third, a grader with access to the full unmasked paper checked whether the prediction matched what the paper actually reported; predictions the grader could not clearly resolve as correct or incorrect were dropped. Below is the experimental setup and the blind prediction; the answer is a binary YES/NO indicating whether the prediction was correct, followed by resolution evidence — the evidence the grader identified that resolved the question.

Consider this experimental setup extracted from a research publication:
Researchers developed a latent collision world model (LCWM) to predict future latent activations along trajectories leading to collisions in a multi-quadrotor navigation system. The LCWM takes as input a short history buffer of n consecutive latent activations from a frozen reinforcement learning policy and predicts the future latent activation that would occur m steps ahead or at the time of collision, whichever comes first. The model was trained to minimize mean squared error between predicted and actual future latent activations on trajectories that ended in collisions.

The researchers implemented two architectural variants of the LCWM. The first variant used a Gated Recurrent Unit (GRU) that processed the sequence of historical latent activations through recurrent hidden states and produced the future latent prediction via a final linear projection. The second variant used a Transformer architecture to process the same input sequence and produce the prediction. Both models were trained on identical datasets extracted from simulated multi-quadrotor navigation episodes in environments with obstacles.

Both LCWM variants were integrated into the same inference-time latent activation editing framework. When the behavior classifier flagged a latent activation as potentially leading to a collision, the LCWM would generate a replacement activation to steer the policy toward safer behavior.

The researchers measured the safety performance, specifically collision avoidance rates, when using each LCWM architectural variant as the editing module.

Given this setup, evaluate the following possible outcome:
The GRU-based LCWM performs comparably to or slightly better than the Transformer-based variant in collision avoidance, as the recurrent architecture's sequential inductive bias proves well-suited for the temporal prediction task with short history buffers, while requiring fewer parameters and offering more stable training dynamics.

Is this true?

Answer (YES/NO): YES